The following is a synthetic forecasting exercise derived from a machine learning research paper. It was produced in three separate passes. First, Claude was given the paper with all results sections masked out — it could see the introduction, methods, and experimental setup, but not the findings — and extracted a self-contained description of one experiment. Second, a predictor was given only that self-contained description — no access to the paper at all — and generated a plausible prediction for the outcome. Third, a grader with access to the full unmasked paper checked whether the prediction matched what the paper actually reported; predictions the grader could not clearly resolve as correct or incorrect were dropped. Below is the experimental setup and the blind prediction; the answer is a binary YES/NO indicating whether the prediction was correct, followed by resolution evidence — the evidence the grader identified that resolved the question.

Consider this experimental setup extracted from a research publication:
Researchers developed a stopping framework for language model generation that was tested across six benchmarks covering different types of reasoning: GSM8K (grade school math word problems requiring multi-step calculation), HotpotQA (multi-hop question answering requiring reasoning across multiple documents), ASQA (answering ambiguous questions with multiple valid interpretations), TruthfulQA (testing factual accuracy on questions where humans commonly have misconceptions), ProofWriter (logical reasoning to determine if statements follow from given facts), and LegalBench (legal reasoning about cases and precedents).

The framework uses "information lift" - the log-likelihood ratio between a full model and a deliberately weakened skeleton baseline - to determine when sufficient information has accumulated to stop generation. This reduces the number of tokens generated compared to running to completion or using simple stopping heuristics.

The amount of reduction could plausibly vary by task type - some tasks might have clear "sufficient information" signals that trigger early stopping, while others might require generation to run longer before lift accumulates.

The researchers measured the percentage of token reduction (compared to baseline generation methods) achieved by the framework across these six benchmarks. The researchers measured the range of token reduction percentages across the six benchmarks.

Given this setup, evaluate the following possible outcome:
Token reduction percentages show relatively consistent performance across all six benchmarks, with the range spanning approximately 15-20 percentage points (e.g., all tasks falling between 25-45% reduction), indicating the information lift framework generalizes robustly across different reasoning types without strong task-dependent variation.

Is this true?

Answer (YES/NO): NO